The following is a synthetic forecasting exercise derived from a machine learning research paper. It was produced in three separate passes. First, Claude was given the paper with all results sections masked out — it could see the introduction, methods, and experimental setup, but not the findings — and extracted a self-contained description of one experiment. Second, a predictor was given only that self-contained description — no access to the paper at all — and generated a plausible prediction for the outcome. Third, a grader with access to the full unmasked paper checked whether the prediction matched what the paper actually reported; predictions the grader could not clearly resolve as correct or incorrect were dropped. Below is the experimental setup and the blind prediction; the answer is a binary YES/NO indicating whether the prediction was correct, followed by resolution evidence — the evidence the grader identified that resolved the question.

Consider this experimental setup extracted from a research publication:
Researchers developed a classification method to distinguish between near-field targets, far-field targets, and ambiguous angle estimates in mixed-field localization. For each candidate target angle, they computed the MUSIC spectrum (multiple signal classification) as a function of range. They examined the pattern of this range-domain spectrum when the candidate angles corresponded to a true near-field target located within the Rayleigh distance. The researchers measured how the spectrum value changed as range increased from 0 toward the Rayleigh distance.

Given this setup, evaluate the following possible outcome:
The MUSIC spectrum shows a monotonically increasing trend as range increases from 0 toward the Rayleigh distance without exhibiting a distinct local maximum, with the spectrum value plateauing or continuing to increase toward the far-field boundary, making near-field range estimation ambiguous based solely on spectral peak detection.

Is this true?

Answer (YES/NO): NO